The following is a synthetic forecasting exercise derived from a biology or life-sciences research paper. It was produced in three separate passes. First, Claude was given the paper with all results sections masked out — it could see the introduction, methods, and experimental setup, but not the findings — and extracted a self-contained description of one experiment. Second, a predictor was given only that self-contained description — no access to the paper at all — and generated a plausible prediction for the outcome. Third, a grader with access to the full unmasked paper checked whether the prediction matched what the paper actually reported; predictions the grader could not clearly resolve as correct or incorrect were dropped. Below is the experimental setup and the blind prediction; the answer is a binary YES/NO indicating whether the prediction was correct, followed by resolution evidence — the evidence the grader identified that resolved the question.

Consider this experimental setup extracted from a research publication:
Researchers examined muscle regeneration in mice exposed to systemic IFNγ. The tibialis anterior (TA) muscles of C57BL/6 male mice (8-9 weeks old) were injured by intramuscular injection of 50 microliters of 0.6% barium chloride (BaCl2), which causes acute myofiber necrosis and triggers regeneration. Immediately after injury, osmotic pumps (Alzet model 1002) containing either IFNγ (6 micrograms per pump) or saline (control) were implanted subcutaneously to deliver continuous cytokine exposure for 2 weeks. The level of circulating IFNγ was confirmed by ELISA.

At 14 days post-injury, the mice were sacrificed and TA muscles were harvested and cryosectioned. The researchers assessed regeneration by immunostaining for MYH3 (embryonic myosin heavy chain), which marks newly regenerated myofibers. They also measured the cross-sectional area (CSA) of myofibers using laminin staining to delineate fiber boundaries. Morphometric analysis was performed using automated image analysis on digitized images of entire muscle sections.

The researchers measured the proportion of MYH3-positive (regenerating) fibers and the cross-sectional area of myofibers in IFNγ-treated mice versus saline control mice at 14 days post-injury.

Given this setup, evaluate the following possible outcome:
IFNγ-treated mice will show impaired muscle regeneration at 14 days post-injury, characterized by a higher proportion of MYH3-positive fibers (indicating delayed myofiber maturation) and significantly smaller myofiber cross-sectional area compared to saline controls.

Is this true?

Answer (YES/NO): YES